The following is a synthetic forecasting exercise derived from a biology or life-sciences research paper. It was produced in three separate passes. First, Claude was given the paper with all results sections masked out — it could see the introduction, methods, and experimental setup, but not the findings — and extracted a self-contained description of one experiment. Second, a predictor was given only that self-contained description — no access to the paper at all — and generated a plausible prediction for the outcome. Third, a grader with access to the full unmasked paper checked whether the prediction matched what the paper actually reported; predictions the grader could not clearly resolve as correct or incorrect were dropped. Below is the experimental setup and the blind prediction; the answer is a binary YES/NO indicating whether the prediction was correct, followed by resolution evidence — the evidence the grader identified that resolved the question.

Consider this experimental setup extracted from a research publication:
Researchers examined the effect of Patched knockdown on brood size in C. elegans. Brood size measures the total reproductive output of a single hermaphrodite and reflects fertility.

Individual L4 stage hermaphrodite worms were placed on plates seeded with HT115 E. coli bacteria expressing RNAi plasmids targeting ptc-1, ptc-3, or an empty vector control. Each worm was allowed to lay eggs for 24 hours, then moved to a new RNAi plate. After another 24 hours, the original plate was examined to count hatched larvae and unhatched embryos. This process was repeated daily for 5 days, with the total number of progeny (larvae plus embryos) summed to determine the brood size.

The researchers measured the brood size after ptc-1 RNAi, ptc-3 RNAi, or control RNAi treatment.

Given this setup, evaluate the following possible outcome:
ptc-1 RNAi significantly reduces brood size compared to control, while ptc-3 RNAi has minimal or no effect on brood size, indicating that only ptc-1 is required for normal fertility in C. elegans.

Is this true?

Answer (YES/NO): NO